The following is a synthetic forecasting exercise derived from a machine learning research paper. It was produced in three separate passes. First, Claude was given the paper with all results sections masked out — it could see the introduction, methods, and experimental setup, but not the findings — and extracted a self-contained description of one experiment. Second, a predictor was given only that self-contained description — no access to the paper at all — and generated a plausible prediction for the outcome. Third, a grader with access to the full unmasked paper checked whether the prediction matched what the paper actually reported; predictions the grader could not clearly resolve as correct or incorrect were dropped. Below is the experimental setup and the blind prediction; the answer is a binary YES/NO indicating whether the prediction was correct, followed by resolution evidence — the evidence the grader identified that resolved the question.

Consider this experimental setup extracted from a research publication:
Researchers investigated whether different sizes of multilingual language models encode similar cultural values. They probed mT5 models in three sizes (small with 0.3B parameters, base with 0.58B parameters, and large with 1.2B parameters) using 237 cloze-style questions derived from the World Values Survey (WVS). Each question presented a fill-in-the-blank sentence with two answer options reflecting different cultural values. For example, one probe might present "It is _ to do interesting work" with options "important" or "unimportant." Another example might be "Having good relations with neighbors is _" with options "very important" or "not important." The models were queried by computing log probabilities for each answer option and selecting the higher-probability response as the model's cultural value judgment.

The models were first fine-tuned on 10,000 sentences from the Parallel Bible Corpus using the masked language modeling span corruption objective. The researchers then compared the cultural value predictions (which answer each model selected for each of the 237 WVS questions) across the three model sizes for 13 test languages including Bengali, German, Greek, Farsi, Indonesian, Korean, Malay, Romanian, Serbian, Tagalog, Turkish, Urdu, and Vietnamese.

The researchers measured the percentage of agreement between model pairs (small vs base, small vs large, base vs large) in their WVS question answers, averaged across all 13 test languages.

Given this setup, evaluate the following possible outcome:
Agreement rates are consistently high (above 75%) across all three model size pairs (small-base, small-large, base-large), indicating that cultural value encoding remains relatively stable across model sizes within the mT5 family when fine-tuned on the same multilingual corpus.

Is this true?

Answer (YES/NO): YES